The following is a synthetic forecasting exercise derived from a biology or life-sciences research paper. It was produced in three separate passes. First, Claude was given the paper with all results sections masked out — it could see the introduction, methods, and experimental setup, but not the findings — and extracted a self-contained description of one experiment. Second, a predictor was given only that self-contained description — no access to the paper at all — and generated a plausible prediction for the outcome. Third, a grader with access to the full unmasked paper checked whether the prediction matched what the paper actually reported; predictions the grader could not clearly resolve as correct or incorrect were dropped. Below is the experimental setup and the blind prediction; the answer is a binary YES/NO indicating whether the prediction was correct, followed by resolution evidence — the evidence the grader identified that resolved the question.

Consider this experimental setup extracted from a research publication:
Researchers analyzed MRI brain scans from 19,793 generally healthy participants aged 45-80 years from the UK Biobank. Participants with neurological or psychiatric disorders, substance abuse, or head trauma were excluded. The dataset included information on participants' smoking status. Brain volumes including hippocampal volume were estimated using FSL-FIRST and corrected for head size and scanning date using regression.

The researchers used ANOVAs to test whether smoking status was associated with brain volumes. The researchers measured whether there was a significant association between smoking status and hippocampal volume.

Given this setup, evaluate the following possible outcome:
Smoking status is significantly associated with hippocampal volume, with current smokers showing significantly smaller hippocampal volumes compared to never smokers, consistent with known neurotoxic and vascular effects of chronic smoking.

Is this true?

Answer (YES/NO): YES